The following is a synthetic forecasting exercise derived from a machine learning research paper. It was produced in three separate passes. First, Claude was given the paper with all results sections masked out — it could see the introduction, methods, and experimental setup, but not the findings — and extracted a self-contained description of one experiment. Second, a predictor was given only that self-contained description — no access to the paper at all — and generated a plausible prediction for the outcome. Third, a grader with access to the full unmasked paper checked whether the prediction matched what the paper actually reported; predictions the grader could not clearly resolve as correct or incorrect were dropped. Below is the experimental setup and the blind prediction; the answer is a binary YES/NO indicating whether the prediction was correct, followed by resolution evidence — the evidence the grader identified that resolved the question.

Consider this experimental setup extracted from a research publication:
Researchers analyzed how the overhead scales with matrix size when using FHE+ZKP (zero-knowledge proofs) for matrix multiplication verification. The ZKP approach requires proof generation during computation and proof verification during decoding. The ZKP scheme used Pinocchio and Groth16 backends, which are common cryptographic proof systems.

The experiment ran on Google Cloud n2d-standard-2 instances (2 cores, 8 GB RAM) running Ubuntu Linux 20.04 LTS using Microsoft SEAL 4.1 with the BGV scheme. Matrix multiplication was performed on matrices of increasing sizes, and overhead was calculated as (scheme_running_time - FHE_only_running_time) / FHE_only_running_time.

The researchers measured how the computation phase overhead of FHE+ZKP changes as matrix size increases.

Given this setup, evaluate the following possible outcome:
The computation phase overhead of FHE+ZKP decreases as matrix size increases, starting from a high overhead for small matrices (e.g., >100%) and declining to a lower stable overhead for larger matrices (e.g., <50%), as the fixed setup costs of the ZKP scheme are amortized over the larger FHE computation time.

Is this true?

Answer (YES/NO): NO